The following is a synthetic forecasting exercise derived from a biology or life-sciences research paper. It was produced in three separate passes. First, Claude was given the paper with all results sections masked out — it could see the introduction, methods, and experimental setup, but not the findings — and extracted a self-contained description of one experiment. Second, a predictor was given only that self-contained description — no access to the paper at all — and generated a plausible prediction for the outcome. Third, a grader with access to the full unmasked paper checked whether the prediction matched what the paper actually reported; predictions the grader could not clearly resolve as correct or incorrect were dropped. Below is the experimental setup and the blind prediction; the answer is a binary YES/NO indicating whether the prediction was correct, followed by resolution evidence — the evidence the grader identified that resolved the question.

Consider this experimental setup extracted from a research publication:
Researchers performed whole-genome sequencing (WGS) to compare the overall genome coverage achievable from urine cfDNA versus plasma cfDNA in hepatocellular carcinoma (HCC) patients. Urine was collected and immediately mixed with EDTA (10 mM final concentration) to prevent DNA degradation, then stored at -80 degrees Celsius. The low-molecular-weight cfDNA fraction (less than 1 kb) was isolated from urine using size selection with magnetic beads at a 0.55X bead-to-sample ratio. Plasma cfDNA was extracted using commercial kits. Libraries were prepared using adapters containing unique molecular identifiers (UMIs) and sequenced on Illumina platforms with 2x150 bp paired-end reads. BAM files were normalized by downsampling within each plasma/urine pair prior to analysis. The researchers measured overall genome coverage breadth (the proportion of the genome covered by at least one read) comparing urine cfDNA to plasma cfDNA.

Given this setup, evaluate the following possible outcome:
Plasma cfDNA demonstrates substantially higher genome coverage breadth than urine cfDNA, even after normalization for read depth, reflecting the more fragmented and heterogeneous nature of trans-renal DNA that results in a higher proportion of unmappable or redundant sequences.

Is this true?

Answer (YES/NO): NO